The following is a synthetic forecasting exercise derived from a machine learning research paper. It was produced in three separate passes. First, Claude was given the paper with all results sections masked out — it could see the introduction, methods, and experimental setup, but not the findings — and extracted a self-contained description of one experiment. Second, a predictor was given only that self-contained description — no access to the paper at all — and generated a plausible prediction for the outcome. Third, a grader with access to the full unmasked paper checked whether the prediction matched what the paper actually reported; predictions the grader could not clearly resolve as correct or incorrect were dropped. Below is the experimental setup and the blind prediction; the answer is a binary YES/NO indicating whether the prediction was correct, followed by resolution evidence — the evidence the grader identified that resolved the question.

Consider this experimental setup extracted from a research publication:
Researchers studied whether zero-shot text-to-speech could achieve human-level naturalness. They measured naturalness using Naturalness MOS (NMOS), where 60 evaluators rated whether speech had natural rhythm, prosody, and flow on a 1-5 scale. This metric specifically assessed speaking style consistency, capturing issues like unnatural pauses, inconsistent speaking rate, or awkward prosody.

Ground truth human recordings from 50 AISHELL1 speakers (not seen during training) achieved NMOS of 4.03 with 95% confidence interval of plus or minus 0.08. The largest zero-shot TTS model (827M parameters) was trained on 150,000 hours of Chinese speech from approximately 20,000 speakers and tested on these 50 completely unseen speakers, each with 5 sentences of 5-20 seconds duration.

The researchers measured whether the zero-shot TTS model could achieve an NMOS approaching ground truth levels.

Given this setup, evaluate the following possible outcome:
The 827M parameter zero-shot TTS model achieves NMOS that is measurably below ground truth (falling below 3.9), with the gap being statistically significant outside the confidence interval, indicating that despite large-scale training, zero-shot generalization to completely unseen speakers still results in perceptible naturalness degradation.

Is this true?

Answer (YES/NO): NO